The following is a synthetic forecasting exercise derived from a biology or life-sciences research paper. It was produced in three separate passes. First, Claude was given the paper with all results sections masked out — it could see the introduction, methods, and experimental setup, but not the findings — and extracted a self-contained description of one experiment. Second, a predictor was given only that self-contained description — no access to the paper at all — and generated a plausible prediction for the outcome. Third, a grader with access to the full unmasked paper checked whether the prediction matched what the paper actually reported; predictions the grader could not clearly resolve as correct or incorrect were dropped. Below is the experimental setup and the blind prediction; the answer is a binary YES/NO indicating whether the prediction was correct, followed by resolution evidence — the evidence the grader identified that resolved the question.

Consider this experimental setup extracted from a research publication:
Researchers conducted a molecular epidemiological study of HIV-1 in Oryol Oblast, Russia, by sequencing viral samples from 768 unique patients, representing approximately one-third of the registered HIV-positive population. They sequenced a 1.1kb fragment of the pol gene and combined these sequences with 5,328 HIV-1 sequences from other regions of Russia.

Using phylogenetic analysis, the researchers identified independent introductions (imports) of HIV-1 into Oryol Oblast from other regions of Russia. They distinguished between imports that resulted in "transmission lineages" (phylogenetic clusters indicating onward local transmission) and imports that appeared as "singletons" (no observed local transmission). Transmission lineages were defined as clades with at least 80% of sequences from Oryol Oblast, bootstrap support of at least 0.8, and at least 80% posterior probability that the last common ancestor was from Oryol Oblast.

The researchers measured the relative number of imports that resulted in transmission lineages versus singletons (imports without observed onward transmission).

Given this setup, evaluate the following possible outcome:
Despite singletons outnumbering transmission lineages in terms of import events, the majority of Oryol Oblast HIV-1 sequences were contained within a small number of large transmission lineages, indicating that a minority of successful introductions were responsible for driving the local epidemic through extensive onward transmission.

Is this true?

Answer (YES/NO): YES